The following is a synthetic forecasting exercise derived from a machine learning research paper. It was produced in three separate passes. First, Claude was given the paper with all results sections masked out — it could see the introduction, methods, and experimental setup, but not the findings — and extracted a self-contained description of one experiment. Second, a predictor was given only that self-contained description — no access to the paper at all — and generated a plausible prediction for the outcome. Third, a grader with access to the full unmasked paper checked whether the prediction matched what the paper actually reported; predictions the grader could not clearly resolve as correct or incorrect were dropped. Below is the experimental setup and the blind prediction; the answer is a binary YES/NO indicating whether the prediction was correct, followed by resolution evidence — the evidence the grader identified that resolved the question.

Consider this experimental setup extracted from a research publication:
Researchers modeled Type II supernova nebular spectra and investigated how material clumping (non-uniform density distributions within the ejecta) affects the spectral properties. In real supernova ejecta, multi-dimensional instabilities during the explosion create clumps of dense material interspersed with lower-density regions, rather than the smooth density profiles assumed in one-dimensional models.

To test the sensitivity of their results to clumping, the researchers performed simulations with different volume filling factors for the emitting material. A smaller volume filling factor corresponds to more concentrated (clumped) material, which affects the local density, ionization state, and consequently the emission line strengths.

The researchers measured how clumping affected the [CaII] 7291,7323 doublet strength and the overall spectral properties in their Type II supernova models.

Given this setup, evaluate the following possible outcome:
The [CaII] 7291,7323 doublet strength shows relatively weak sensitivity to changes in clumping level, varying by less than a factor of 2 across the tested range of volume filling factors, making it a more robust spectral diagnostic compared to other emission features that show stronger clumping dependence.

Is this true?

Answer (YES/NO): NO